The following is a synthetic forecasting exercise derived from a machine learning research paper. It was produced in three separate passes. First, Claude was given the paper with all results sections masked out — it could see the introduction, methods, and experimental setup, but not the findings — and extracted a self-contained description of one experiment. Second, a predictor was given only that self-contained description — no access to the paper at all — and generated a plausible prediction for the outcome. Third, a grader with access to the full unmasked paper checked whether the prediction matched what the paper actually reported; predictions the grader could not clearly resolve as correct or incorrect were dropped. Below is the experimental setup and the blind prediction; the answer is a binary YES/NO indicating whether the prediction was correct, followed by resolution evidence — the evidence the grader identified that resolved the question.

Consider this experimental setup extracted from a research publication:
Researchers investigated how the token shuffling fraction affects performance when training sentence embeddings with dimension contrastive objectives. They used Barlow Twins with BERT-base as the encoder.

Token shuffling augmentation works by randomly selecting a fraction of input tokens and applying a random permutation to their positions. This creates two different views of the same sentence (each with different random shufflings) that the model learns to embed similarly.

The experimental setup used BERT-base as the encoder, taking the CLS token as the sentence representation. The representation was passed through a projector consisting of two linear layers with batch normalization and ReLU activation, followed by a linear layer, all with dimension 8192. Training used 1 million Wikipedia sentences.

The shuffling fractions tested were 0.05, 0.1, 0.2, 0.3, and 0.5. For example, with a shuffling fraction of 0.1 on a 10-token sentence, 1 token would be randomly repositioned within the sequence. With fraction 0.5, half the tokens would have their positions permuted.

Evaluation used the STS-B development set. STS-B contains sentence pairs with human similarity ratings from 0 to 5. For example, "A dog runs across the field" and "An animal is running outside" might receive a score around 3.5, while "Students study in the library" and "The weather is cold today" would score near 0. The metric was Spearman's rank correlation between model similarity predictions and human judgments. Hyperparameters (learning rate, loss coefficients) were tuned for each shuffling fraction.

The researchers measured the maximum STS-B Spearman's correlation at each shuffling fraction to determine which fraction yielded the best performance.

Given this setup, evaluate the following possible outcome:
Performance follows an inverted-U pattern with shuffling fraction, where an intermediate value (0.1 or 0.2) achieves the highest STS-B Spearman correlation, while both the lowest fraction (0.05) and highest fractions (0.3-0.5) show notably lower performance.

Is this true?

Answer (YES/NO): NO